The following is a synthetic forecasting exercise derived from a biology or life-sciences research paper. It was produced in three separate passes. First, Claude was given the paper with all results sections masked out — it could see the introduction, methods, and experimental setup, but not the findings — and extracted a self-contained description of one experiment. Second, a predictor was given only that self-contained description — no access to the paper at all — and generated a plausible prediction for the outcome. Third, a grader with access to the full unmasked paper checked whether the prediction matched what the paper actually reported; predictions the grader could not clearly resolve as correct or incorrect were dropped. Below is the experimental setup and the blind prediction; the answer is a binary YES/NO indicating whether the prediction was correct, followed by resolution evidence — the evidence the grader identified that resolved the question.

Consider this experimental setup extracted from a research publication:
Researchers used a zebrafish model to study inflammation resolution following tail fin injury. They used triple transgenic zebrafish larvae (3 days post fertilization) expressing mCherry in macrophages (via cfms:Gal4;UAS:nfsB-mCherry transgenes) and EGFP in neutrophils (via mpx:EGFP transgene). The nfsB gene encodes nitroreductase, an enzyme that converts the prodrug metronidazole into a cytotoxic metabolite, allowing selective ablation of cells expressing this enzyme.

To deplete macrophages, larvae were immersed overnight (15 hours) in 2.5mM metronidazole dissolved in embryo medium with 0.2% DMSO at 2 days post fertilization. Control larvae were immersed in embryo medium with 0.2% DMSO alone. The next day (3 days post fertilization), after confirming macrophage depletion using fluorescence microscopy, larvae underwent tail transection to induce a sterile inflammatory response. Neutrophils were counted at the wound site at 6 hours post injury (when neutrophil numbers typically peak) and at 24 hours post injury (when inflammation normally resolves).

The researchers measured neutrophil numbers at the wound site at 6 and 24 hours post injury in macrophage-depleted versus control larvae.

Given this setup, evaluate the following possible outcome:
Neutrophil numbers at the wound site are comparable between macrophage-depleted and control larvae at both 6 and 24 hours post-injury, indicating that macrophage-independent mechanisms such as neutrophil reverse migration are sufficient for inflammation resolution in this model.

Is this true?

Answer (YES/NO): NO